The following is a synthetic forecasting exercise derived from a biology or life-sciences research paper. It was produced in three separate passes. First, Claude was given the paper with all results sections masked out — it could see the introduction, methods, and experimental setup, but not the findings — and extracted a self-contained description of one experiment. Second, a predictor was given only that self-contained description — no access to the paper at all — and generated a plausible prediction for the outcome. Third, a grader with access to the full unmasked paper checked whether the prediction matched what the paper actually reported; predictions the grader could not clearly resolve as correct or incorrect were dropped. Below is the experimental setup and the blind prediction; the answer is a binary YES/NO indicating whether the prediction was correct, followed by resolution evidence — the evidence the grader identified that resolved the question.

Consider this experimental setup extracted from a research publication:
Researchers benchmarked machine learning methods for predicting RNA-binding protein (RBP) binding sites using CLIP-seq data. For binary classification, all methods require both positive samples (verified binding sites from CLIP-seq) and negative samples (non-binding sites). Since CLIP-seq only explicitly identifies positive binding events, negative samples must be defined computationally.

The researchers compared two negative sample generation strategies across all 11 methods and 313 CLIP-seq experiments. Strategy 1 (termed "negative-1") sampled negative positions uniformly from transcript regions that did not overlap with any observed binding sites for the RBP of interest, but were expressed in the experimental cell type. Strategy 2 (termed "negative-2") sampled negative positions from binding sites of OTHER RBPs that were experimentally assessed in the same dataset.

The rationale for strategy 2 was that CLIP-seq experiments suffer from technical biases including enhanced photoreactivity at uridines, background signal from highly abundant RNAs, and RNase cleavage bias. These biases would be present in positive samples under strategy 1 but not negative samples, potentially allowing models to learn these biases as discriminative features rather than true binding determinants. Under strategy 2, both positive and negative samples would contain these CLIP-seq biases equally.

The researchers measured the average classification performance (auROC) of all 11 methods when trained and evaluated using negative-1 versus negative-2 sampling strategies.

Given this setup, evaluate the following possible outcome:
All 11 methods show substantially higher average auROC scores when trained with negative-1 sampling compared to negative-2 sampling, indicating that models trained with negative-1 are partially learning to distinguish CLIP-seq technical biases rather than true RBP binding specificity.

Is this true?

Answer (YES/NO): YES